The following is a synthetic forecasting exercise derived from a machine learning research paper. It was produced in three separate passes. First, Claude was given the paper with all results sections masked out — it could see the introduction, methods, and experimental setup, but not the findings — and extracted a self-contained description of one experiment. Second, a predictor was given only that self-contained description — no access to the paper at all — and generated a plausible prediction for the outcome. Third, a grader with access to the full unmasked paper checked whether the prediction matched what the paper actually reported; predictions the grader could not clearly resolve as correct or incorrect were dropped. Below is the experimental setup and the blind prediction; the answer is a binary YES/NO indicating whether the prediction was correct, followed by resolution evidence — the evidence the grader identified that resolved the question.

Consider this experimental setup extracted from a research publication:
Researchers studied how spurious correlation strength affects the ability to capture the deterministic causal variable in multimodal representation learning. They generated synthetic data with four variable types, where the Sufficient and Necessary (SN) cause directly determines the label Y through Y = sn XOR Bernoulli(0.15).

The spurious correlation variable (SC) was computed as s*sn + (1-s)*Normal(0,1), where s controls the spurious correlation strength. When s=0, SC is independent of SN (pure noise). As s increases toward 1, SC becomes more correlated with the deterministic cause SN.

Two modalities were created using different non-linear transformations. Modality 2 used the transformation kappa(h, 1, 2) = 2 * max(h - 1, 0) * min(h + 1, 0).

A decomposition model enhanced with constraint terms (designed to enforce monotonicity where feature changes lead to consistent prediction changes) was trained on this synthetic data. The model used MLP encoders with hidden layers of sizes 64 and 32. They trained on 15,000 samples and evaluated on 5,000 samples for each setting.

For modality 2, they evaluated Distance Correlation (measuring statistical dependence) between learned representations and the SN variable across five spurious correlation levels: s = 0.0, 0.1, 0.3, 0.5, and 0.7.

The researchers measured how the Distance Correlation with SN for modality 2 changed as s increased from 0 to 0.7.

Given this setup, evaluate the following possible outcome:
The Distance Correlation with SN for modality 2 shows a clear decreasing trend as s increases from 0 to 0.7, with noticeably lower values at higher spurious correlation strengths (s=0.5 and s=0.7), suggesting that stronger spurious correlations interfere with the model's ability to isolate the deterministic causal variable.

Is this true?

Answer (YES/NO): NO